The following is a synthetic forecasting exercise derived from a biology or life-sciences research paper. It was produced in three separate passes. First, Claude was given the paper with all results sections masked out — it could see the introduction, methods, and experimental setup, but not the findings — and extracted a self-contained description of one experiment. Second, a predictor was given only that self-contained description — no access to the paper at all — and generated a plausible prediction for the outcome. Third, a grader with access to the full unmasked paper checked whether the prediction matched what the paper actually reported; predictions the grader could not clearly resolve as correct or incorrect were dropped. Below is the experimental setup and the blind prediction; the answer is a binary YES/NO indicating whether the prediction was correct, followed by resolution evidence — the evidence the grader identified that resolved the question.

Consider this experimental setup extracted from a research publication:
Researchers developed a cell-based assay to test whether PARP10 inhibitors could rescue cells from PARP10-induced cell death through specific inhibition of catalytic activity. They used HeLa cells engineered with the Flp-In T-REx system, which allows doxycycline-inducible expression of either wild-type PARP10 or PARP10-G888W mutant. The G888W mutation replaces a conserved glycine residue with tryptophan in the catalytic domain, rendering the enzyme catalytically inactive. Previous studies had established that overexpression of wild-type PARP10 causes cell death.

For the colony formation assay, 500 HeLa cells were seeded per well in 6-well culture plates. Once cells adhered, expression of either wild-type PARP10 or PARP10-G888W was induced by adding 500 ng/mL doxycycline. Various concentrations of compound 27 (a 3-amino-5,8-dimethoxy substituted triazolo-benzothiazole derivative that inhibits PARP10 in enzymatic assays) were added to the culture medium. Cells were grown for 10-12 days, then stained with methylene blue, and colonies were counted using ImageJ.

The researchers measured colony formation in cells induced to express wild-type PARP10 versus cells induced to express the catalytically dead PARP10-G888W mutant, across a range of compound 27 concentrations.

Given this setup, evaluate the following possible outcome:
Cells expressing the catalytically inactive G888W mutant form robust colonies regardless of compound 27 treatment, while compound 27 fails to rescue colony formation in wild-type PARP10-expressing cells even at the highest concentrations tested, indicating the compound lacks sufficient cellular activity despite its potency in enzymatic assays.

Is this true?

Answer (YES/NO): NO